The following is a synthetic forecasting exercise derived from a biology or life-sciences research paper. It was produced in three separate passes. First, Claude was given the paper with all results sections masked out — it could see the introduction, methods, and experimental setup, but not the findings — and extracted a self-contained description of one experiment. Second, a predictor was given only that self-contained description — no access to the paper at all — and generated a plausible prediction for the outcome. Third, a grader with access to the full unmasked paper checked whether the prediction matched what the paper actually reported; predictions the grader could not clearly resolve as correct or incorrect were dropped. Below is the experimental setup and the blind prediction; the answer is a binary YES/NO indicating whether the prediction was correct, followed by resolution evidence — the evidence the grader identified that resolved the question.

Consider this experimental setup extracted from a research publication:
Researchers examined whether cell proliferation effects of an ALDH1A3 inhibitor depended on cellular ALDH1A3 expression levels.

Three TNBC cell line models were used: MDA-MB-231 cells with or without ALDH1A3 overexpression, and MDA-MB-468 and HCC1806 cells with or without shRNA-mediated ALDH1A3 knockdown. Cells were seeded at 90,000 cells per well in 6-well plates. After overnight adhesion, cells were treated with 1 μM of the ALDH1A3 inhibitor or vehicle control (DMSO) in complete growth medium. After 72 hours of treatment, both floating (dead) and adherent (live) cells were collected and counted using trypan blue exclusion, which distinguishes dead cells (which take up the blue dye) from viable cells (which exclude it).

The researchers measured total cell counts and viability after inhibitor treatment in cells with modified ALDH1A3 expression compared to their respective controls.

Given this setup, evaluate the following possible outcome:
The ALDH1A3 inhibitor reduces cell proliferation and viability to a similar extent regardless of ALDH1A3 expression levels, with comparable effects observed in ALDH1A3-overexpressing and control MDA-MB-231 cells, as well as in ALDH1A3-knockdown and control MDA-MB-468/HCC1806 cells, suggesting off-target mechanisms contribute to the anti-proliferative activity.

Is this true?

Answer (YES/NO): NO